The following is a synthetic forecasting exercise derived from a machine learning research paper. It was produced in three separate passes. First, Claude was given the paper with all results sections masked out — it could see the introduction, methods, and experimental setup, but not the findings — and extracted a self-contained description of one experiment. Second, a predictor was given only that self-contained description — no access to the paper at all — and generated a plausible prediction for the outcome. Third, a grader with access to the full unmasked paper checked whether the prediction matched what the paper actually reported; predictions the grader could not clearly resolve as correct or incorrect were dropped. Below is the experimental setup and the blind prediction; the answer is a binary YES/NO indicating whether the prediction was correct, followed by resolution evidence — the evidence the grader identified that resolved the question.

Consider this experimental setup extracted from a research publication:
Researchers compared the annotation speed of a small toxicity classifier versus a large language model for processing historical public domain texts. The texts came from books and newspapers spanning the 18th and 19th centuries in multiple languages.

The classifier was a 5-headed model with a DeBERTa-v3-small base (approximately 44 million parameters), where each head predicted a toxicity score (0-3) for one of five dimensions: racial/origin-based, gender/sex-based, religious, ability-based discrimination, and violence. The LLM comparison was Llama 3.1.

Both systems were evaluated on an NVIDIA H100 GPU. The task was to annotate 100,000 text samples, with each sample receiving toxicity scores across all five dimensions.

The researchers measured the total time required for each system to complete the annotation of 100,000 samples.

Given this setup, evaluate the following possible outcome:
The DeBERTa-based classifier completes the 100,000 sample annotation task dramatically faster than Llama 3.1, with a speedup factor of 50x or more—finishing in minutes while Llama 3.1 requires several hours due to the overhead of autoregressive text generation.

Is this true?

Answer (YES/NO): NO